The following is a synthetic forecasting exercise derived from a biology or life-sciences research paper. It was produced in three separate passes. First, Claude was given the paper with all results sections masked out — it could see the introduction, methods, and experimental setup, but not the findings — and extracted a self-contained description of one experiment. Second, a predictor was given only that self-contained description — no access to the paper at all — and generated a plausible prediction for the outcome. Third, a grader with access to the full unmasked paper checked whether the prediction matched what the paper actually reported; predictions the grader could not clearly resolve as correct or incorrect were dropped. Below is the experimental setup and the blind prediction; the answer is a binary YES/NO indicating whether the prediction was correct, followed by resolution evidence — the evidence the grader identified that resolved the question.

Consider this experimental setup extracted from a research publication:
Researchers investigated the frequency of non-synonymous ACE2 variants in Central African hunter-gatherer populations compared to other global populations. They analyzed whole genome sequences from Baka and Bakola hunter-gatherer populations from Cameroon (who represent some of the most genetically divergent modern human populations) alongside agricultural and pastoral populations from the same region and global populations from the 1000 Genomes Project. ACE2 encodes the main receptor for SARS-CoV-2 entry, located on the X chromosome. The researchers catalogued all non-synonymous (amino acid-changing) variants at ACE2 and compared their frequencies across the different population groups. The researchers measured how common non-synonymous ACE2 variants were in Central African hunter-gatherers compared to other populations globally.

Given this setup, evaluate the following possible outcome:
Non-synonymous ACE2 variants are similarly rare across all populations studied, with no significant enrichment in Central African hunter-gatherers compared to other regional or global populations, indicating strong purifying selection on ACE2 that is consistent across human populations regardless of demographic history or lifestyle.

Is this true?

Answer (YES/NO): NO